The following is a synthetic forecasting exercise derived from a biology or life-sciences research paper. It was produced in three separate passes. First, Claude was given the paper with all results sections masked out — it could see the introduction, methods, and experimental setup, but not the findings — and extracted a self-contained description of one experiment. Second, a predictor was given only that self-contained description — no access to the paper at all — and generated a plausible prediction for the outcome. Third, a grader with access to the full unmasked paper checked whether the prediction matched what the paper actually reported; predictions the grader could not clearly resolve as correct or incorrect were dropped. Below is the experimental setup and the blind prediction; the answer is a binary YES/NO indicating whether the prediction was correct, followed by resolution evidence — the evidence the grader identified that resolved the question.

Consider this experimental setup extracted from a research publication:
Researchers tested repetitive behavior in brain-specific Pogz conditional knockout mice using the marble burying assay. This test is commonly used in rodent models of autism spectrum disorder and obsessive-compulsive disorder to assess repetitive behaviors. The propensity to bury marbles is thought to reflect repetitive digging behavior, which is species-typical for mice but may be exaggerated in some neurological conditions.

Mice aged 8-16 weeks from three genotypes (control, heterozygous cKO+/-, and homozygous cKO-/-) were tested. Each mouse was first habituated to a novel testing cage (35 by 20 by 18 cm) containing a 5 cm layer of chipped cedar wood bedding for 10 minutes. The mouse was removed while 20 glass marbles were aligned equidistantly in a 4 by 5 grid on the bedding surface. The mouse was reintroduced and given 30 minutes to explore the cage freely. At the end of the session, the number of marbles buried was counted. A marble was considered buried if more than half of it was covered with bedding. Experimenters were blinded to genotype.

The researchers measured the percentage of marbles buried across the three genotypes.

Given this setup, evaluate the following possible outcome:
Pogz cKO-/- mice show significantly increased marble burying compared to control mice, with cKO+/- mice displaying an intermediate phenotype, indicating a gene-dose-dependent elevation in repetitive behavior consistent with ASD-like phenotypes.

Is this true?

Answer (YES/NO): NO